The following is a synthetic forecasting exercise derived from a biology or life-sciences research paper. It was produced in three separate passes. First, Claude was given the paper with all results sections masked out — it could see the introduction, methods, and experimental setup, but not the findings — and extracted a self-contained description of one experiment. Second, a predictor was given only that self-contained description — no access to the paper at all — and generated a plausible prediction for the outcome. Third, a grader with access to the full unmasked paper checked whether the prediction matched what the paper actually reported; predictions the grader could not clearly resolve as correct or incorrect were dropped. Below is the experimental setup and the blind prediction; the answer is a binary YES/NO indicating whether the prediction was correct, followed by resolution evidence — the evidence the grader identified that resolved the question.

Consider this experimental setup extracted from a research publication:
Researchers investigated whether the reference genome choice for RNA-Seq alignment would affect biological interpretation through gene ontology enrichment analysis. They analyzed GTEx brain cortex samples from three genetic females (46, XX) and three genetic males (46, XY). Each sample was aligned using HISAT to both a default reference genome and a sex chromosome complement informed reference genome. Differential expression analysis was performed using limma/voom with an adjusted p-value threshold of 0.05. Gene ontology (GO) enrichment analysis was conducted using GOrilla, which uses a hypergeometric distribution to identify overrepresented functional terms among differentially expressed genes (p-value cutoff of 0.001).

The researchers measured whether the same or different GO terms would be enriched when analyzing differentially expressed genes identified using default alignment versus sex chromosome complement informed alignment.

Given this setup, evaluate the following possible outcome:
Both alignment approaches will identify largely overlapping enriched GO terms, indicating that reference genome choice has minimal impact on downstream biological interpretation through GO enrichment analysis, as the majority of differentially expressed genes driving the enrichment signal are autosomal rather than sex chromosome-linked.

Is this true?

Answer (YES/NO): NO